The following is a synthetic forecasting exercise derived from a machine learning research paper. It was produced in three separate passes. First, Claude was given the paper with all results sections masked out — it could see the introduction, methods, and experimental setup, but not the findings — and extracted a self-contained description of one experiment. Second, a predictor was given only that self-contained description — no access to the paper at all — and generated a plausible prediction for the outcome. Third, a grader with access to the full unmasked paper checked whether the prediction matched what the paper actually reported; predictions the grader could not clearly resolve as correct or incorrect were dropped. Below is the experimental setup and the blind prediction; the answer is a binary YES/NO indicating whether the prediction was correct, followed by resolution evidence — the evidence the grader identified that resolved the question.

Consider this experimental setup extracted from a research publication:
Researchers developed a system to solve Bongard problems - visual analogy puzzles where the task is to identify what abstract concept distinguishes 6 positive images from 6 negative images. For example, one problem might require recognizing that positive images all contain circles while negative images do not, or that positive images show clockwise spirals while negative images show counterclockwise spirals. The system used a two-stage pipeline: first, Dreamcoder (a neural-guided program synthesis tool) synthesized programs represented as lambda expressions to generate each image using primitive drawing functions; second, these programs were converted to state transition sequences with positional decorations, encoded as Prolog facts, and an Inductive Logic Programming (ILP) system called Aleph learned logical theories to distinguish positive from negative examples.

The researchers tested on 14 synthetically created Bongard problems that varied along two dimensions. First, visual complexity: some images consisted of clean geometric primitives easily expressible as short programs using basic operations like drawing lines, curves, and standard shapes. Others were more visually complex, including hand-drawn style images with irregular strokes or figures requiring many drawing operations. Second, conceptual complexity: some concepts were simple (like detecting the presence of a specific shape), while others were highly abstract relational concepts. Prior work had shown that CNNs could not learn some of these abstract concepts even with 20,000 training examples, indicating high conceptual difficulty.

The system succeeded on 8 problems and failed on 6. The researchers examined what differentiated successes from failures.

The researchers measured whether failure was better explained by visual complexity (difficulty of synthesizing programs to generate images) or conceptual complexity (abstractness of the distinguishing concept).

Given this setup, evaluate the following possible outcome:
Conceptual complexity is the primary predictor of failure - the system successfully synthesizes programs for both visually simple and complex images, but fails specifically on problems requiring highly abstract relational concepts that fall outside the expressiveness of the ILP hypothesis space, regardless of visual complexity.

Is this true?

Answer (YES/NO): NO